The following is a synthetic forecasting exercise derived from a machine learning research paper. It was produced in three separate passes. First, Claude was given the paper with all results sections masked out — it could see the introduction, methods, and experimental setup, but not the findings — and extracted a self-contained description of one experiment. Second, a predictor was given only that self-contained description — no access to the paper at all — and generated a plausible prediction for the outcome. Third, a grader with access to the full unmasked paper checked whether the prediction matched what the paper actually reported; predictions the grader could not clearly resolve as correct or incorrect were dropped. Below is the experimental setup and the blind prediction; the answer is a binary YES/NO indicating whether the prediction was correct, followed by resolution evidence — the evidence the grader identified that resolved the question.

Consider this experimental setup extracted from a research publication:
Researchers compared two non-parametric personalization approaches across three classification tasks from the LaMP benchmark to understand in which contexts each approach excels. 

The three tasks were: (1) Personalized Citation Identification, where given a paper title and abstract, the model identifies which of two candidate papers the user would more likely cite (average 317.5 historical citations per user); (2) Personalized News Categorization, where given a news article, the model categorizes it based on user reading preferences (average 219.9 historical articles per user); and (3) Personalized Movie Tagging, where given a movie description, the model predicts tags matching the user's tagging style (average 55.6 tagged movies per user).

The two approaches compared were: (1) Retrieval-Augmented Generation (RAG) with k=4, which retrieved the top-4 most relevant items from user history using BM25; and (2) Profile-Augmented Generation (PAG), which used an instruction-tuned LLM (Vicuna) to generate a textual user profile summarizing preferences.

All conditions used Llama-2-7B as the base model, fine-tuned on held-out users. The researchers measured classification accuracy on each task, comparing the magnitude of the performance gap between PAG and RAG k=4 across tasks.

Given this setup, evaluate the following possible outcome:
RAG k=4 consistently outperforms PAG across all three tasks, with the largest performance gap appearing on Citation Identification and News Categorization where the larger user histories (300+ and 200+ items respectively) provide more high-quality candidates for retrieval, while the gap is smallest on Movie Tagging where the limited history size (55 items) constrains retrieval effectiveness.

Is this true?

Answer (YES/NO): NO